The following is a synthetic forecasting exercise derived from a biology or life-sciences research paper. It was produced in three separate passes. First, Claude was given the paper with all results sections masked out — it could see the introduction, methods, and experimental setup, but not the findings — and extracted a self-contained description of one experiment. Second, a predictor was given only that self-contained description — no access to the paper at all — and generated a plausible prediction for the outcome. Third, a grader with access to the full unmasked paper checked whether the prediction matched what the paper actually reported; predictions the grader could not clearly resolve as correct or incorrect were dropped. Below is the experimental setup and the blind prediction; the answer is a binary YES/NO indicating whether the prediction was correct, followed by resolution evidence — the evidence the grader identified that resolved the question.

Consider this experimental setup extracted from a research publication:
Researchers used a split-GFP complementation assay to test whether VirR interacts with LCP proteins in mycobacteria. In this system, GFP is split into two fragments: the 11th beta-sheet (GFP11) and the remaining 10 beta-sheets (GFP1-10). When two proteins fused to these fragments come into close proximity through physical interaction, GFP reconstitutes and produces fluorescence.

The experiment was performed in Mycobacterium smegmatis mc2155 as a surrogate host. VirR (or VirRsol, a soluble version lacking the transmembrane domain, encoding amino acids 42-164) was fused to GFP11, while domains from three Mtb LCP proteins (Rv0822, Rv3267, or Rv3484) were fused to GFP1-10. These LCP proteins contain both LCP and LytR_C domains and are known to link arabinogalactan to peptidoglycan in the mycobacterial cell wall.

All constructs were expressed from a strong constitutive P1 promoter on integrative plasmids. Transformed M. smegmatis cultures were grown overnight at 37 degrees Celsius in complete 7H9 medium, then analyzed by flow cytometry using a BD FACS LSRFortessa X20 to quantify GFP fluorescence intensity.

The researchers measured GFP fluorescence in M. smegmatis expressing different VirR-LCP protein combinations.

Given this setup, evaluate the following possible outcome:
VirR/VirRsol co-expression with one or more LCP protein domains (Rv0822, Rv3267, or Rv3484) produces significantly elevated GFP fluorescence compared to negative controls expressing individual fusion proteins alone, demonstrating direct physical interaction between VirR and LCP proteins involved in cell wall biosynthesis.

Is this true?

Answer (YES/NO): YES